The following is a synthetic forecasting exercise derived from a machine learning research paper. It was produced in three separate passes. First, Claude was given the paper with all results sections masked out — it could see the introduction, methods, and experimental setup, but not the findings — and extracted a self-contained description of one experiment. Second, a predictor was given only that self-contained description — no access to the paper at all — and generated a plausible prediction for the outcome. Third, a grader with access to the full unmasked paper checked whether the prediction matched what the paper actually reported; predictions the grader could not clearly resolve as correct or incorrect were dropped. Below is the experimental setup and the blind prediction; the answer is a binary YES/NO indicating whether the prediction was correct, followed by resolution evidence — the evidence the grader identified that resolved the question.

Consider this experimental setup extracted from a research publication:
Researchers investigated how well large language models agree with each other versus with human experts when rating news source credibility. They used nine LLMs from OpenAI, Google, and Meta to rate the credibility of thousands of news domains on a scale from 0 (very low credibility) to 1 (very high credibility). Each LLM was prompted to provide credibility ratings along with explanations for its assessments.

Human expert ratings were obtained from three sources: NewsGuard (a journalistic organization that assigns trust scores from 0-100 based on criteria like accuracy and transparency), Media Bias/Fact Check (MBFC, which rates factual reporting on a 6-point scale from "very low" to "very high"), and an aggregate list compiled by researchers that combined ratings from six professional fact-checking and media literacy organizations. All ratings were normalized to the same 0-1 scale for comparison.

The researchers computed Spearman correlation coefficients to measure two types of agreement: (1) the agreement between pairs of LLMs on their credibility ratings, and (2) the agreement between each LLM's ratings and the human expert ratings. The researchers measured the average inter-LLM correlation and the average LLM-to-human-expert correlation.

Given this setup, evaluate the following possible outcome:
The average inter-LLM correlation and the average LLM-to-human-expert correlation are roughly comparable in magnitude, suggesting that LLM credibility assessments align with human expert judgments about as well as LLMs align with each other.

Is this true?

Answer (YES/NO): NO